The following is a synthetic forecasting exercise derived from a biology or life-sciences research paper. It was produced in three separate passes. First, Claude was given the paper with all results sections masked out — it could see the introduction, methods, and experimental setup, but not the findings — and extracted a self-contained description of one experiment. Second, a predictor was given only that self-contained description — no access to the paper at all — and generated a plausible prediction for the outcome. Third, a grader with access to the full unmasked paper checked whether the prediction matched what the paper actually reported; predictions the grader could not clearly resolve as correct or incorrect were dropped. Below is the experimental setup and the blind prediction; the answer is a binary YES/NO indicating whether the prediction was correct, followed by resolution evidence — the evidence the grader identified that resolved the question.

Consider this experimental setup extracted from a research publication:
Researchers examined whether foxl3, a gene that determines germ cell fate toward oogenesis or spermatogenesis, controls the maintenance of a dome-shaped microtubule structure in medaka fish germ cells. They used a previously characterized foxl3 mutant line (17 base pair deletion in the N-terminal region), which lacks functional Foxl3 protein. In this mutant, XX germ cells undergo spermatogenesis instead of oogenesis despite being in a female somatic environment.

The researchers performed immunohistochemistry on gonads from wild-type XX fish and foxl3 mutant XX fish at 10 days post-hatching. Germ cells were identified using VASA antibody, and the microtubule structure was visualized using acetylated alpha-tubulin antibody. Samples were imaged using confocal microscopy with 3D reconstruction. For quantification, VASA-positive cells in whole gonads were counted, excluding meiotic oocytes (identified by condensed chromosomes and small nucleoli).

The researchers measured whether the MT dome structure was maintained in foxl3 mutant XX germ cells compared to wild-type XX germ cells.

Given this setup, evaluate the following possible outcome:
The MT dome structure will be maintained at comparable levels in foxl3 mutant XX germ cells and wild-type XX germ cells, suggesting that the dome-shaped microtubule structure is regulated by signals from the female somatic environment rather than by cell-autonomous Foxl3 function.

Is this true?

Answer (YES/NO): NO